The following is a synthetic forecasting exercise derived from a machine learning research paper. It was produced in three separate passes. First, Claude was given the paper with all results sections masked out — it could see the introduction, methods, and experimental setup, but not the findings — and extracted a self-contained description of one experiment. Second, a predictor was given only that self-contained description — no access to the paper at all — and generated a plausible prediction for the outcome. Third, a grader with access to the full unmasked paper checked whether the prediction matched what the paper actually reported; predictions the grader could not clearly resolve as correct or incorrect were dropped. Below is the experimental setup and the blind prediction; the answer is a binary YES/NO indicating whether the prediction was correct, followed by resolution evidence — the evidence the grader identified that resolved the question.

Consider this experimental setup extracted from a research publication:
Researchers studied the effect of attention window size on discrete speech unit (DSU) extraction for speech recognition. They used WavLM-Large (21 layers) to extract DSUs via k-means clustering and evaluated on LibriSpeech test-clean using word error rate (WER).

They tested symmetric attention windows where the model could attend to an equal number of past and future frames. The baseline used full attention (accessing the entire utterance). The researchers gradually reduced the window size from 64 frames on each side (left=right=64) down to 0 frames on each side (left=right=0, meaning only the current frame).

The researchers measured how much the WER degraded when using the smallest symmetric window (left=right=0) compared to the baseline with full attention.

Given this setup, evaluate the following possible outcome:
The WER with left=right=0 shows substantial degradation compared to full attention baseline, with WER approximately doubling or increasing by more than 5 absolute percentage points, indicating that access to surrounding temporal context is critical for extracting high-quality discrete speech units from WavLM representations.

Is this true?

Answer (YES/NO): YES